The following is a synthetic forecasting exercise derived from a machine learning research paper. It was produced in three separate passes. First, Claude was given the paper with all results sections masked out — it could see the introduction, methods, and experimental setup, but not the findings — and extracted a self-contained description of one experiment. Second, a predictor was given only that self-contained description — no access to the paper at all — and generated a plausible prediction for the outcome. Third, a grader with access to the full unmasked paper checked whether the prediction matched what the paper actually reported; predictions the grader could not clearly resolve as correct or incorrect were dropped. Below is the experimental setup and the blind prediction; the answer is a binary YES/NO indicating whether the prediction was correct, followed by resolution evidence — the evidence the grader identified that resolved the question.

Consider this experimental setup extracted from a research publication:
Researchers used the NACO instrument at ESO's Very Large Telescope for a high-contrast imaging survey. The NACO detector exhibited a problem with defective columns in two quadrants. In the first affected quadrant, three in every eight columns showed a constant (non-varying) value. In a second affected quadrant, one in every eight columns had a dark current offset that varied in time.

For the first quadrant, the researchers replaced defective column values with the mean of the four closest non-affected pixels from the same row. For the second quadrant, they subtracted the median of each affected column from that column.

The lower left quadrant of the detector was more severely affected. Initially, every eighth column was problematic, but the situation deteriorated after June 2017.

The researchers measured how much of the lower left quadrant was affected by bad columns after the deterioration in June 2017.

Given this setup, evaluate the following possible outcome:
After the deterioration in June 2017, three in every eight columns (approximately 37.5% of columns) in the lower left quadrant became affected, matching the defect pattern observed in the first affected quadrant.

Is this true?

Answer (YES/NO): NO